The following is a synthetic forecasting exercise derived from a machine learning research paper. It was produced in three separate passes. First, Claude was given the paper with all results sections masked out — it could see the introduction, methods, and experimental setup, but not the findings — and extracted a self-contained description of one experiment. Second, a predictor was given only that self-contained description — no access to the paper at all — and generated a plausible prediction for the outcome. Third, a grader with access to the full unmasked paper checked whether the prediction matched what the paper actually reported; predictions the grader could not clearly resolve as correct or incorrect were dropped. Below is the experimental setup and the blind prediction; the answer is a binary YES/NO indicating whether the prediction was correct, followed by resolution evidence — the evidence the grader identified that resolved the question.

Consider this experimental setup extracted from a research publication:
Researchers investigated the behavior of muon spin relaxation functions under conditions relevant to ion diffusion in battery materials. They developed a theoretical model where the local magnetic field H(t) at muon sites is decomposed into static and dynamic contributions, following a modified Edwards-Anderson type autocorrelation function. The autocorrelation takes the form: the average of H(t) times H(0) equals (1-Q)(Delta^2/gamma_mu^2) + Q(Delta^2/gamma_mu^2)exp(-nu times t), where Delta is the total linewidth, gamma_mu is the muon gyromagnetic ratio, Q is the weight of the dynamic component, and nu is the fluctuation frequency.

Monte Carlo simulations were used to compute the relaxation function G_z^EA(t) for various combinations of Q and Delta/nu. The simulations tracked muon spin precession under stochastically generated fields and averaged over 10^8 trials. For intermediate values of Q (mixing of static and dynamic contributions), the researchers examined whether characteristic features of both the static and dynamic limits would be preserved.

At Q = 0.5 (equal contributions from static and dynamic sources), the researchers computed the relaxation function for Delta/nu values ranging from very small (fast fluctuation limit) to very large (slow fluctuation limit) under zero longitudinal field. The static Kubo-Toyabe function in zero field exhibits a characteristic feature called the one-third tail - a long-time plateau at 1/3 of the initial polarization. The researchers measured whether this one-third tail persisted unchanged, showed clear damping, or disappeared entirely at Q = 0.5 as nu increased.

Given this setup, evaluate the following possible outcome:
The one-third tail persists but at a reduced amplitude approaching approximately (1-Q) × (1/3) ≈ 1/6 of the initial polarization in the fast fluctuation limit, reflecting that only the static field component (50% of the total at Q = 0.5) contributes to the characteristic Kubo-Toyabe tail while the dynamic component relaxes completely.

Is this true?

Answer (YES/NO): NO